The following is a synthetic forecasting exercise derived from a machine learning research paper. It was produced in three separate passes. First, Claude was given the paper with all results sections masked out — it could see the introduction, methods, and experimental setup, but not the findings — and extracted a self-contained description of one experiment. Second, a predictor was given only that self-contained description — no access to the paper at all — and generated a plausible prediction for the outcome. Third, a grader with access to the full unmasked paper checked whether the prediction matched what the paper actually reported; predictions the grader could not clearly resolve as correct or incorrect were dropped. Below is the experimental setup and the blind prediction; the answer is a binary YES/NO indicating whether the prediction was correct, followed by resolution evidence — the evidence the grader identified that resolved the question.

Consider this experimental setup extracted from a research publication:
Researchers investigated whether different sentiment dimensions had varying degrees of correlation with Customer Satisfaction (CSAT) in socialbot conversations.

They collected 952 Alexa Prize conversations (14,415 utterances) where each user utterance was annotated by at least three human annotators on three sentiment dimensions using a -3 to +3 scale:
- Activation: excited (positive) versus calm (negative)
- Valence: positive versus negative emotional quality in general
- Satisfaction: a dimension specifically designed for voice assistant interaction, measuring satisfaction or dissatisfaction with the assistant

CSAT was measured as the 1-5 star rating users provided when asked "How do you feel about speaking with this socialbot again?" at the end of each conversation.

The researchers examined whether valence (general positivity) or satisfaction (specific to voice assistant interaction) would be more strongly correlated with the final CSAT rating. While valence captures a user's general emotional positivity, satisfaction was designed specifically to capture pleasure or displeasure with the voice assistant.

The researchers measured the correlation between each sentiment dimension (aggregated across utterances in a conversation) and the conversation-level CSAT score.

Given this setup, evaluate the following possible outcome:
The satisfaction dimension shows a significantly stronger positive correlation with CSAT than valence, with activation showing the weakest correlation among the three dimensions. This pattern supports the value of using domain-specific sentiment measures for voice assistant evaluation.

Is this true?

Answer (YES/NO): NO